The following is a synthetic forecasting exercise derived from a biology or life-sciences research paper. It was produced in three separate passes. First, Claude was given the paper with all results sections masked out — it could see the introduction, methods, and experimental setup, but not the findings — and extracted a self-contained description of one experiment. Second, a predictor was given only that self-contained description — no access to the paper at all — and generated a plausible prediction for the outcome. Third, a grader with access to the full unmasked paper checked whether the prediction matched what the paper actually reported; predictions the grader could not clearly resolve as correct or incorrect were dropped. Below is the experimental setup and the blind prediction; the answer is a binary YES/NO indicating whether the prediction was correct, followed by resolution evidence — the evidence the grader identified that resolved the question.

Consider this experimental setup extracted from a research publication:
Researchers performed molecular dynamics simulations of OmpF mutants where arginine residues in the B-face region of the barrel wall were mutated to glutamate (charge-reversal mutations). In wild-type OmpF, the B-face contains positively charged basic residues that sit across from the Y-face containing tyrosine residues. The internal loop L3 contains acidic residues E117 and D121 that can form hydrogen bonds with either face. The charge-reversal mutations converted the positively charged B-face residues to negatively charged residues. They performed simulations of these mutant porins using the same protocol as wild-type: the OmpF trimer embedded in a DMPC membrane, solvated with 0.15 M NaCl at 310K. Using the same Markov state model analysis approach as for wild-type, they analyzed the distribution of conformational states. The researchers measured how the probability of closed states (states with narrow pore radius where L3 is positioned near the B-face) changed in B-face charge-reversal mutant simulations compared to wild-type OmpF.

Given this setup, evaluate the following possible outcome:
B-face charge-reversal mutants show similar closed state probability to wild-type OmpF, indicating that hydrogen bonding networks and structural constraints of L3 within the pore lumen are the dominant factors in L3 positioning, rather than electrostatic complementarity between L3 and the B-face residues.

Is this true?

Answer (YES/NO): NO